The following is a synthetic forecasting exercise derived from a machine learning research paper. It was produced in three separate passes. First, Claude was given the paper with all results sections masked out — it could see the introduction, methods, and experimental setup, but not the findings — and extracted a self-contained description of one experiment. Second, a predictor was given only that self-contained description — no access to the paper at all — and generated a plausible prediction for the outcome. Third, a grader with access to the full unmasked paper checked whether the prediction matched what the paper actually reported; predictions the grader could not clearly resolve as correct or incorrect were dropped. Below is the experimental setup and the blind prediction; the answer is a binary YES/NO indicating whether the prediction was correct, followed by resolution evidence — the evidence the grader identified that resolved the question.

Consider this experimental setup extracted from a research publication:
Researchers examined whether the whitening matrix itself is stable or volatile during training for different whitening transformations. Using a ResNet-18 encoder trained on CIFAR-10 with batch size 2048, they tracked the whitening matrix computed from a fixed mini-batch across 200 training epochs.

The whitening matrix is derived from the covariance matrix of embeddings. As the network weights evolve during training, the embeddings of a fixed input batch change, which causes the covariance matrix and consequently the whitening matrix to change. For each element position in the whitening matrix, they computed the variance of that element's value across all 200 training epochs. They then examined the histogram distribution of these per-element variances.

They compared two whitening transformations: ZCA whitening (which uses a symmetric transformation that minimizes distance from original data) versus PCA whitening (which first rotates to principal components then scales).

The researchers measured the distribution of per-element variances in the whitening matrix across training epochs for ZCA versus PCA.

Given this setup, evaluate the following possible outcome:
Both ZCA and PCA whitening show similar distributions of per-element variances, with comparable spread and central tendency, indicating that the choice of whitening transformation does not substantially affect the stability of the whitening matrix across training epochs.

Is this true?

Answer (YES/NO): NO